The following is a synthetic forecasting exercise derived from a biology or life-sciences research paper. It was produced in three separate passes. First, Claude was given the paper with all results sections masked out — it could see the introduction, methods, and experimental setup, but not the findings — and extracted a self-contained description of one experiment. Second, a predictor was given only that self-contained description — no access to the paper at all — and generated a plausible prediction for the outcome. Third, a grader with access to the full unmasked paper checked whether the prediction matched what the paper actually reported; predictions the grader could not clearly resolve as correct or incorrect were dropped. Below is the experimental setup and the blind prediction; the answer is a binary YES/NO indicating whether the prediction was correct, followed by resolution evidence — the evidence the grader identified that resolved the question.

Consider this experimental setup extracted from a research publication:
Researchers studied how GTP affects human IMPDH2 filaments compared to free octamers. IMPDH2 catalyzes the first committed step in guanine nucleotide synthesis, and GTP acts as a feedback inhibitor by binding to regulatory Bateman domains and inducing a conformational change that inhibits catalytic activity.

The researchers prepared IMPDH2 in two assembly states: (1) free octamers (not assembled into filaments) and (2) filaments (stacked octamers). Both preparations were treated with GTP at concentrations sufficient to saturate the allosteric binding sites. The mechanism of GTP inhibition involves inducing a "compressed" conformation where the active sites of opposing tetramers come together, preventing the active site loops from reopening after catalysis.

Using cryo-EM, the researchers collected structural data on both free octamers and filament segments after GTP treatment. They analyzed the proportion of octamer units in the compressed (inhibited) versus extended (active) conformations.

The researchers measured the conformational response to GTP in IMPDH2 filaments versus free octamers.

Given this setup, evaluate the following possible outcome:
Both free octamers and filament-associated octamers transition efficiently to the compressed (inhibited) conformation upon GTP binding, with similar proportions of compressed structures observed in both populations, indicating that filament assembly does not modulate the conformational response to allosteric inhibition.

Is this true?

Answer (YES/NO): NO